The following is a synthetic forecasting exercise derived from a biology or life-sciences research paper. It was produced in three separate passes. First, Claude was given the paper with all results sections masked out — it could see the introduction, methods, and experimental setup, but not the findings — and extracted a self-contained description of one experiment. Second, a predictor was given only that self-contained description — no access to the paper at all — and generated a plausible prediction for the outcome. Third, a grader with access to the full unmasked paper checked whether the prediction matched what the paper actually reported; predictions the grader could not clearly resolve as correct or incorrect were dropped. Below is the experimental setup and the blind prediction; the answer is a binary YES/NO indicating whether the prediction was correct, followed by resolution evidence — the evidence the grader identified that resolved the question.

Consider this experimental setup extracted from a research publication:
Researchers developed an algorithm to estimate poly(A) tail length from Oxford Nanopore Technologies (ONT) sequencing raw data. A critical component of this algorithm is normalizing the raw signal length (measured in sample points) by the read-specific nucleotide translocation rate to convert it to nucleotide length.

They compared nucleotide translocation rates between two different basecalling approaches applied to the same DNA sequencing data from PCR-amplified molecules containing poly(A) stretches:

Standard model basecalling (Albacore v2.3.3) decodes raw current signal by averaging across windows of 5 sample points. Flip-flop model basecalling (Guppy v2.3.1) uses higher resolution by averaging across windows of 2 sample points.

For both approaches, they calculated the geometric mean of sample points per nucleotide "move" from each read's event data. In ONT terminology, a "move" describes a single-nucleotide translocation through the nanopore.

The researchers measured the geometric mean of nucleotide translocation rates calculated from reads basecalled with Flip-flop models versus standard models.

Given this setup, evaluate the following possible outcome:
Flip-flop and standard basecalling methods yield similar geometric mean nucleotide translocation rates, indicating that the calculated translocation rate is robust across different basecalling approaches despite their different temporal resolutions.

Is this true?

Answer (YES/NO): NO